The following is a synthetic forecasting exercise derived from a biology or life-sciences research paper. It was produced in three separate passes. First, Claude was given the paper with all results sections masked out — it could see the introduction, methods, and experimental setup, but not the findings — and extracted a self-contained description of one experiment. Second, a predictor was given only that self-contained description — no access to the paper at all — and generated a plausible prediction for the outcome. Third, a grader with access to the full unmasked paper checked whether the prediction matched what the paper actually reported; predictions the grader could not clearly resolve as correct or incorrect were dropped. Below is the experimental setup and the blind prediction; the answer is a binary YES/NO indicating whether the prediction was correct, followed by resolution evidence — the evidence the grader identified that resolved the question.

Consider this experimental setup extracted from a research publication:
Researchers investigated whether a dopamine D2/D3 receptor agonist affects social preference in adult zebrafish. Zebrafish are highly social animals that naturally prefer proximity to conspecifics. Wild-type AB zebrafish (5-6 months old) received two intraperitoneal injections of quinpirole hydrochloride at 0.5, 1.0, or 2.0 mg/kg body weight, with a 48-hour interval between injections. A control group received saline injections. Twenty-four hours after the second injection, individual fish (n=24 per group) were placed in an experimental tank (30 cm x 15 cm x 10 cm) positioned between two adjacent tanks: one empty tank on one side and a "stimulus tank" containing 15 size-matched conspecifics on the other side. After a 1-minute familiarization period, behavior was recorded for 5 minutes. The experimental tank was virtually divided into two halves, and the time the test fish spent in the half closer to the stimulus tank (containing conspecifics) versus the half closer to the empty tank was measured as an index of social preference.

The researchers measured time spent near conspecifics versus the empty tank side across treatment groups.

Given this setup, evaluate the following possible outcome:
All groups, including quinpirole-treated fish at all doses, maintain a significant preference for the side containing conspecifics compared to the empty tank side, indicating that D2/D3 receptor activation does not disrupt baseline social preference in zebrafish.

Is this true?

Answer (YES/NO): YES